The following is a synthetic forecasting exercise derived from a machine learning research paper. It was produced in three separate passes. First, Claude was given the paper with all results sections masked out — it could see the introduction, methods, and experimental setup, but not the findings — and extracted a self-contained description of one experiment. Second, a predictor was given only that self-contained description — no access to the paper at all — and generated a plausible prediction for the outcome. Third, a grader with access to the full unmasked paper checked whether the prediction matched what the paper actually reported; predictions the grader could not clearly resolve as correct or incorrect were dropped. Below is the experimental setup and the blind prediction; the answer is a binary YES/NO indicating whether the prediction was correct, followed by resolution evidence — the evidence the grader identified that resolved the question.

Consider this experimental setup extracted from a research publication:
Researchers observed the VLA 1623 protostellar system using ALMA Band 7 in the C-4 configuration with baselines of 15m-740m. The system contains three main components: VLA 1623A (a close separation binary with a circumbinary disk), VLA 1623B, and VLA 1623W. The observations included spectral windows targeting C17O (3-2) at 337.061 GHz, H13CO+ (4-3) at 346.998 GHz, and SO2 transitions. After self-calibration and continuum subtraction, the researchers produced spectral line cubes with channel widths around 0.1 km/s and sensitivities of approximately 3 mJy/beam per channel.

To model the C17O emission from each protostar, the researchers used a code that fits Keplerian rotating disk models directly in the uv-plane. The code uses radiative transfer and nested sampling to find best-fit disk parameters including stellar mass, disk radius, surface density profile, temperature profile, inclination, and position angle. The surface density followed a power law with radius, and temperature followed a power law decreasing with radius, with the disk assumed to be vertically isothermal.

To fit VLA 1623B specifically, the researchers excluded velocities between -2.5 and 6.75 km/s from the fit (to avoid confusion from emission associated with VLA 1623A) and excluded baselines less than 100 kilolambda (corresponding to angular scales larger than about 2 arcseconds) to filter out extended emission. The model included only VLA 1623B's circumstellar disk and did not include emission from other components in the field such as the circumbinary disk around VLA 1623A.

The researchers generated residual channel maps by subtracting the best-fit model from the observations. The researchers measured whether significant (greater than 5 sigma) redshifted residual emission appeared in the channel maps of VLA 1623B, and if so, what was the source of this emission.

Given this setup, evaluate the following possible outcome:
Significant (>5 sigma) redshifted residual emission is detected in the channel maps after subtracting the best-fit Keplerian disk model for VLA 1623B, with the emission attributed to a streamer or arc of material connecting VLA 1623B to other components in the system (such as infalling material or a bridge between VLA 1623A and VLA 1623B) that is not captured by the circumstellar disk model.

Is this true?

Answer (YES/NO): NO